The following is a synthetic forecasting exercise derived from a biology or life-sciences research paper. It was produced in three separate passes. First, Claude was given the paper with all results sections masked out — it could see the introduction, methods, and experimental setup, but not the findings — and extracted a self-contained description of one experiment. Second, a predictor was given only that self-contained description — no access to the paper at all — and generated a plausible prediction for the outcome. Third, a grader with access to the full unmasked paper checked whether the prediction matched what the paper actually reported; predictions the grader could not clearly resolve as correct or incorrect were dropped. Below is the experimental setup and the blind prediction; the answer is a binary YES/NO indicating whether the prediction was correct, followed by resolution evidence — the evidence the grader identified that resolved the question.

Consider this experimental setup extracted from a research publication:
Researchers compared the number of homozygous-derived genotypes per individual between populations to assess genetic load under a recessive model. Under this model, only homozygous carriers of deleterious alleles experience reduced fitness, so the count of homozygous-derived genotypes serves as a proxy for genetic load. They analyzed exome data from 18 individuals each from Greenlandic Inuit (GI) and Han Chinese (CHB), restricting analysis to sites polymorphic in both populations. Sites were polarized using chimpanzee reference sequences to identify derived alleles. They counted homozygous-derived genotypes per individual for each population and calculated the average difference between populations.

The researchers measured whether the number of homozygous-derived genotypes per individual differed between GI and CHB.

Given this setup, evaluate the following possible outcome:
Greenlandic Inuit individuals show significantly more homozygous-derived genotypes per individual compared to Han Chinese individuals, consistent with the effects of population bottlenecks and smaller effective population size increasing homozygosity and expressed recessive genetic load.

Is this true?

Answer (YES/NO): YES